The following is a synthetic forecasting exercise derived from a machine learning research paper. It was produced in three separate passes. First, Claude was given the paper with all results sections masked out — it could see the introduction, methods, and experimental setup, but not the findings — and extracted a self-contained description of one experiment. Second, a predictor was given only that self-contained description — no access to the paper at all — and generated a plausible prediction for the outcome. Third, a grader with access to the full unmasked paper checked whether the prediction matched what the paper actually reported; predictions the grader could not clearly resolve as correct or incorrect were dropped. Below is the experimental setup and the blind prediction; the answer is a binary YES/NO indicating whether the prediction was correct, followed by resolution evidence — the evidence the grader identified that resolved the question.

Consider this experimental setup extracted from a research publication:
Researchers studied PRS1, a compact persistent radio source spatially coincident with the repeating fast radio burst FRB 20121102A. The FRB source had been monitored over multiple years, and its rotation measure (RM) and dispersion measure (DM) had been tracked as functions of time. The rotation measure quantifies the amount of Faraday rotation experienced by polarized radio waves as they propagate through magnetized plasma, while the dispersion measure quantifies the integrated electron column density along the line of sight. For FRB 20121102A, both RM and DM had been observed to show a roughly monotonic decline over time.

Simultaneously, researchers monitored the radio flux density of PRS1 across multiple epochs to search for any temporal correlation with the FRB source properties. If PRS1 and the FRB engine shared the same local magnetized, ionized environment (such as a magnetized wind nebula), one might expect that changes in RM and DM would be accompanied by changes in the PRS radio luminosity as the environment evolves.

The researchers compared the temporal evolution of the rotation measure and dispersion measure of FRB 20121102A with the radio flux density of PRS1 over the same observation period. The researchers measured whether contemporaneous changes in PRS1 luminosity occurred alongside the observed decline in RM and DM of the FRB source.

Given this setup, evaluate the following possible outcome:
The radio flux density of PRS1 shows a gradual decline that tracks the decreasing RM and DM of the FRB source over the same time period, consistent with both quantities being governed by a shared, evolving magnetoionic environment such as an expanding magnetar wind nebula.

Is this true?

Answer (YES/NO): NO